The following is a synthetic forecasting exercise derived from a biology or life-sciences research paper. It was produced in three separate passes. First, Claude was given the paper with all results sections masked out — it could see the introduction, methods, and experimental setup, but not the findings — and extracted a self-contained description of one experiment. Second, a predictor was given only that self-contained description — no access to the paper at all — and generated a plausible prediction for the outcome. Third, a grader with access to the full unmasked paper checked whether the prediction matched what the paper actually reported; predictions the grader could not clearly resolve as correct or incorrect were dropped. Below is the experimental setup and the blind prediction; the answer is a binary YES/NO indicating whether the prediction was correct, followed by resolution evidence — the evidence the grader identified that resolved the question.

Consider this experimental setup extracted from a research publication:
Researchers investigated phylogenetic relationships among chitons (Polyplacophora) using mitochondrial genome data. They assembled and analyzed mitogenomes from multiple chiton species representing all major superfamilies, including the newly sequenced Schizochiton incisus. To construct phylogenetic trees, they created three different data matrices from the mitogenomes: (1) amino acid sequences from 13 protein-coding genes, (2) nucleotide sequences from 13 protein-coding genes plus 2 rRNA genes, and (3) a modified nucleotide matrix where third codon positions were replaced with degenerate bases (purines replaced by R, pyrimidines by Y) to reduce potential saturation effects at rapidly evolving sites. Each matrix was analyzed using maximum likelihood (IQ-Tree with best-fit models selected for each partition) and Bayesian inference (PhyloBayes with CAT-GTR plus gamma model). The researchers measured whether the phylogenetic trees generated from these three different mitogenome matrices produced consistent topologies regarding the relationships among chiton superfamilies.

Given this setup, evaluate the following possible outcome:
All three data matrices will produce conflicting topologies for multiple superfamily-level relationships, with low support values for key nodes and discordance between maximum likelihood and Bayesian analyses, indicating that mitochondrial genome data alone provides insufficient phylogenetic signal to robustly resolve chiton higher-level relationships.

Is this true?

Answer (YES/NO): YES